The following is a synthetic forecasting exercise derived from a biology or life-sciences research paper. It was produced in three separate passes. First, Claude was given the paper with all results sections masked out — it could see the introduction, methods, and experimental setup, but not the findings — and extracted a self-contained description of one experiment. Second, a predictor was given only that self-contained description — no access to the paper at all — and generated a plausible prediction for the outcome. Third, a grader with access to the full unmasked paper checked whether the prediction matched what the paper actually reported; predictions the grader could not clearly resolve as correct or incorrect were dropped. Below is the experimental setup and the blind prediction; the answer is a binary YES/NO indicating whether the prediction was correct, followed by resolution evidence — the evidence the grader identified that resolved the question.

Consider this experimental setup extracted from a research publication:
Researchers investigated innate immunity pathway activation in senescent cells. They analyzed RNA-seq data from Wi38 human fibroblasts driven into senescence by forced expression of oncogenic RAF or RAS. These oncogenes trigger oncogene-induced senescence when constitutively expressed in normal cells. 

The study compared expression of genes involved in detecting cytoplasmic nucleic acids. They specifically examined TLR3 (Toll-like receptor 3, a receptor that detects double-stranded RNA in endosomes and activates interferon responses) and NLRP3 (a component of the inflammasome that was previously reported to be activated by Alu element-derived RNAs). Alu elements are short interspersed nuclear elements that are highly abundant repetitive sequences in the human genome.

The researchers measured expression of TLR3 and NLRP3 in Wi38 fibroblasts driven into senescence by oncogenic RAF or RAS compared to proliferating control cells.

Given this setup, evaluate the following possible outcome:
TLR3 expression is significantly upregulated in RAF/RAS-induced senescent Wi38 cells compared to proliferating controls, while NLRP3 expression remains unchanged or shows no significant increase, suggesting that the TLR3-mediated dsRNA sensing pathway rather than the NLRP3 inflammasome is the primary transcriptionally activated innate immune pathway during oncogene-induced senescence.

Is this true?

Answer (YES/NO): NO